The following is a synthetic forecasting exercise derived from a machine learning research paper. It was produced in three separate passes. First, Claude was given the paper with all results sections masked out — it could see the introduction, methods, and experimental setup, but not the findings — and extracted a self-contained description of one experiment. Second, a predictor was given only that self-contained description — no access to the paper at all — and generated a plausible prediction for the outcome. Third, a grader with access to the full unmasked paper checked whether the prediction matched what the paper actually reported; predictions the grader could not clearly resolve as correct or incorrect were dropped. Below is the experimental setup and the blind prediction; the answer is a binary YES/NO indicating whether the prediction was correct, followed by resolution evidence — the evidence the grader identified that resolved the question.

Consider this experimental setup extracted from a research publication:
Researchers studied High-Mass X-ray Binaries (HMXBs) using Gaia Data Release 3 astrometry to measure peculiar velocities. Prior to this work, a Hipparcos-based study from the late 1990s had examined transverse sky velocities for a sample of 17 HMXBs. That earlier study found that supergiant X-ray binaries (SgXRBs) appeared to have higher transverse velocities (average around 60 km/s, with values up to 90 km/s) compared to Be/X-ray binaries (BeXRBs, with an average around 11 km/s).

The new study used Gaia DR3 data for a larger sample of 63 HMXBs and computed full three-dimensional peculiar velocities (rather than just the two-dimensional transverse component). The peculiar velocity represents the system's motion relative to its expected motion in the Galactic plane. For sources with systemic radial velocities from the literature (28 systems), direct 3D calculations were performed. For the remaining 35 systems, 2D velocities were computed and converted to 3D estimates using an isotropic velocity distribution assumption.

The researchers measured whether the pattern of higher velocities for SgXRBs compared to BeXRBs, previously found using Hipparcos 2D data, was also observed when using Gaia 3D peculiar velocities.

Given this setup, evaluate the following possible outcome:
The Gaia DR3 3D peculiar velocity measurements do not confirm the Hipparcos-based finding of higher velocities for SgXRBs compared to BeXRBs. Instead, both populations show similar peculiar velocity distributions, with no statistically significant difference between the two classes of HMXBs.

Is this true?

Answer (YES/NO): NO